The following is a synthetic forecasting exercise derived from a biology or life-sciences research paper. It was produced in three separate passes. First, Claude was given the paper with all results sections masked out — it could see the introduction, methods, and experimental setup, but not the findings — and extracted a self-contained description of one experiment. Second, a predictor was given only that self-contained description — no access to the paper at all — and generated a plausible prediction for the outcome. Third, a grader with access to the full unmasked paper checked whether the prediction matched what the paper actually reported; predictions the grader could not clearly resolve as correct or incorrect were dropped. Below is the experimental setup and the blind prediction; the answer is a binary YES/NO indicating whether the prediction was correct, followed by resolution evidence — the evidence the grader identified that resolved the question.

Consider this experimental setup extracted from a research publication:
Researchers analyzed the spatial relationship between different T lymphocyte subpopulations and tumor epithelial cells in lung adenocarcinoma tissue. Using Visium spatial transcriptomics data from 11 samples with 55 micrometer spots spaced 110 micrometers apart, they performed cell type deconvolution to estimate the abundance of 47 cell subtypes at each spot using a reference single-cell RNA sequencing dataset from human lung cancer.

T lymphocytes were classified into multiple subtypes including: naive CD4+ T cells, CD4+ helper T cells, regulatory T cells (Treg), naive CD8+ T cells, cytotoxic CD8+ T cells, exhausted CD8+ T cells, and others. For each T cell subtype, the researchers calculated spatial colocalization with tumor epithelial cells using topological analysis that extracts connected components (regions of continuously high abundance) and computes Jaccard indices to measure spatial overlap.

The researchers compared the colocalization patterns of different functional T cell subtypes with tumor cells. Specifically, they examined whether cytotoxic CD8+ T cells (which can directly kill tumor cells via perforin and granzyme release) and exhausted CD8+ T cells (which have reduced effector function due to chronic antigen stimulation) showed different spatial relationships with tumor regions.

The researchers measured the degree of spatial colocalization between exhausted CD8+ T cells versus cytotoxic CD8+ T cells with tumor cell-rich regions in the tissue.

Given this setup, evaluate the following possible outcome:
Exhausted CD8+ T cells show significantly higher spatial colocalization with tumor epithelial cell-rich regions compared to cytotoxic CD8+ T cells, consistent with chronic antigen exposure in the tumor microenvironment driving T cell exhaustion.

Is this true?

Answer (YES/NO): NO